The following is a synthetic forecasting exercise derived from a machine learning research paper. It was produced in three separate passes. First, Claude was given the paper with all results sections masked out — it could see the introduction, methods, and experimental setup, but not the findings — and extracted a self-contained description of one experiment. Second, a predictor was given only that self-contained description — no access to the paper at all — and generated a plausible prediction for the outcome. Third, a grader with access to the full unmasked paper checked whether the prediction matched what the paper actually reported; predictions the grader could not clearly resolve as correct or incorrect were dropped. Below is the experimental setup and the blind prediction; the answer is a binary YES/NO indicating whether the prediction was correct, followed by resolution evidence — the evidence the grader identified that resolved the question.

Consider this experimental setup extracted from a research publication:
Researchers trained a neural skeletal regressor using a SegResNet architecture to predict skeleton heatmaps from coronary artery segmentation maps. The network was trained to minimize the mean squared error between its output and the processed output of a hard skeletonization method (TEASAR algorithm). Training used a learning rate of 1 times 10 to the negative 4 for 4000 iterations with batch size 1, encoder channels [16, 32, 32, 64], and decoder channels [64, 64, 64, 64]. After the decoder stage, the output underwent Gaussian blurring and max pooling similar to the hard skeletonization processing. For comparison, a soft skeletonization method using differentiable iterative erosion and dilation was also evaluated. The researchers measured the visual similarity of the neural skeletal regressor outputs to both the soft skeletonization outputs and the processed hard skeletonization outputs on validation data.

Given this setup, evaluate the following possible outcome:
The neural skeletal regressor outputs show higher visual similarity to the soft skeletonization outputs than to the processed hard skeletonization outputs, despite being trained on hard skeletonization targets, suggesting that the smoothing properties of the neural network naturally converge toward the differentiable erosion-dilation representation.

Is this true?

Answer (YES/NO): YES